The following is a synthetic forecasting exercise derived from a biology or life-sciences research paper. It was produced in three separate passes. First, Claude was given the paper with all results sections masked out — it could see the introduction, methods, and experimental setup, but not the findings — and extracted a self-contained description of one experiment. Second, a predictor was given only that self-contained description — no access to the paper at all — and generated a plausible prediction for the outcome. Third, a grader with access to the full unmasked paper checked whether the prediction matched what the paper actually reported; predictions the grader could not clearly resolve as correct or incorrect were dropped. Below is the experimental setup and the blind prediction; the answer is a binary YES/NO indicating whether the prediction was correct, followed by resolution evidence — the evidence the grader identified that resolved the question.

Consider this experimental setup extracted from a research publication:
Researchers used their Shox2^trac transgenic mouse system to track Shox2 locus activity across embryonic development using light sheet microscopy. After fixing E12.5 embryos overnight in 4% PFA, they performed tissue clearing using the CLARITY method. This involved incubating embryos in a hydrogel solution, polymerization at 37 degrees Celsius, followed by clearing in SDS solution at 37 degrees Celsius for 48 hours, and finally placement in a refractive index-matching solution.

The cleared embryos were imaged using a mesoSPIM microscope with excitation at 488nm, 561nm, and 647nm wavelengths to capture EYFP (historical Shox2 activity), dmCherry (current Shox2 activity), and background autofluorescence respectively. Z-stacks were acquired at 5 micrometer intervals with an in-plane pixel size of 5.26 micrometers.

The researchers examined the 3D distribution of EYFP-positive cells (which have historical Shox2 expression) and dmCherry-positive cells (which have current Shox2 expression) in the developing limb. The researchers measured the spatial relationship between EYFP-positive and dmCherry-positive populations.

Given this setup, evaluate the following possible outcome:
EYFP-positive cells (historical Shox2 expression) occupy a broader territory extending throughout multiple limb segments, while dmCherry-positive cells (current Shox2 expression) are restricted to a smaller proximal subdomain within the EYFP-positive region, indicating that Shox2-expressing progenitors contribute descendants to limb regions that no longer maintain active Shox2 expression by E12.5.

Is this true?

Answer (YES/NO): YES